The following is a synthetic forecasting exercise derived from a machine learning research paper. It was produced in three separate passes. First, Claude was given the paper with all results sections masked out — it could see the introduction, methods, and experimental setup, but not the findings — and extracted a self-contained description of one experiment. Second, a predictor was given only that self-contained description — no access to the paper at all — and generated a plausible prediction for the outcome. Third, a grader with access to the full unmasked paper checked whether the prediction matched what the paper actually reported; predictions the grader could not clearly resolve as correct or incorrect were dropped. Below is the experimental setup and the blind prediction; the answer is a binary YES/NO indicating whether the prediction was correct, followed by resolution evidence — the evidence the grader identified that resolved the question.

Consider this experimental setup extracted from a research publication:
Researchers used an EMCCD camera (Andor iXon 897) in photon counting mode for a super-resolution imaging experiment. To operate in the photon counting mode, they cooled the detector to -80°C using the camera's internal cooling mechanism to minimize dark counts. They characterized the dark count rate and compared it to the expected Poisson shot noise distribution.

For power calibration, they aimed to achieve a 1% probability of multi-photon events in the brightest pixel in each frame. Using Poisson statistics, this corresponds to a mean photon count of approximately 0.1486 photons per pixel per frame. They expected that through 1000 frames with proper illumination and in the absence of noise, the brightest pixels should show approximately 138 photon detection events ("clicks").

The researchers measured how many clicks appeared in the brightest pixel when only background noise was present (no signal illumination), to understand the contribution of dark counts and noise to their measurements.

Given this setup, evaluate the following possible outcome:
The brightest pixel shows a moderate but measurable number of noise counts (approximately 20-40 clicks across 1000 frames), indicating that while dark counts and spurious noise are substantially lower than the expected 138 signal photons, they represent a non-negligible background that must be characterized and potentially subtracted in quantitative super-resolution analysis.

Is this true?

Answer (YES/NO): NO